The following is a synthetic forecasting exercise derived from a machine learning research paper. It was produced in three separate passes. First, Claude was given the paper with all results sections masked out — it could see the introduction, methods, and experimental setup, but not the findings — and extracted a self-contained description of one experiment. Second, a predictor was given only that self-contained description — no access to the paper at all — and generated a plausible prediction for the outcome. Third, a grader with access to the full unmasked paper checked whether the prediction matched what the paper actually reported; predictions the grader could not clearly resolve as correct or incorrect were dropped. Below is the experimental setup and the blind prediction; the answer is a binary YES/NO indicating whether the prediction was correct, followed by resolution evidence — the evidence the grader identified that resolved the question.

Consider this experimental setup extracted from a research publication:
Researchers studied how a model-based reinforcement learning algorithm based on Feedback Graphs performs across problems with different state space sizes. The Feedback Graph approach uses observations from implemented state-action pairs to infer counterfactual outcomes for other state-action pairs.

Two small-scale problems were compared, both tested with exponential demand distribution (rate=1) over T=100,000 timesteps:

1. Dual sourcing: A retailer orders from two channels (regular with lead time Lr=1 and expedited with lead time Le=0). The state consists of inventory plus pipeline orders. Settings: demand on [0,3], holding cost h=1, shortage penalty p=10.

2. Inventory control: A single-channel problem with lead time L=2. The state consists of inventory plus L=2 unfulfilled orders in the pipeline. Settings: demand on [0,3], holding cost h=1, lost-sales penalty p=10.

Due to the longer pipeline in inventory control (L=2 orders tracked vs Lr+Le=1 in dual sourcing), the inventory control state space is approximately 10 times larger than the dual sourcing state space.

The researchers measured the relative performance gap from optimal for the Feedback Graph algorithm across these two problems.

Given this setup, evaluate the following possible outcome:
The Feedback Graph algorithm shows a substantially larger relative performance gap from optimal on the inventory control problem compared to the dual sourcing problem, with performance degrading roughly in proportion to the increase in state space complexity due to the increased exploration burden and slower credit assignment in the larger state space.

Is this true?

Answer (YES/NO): NO